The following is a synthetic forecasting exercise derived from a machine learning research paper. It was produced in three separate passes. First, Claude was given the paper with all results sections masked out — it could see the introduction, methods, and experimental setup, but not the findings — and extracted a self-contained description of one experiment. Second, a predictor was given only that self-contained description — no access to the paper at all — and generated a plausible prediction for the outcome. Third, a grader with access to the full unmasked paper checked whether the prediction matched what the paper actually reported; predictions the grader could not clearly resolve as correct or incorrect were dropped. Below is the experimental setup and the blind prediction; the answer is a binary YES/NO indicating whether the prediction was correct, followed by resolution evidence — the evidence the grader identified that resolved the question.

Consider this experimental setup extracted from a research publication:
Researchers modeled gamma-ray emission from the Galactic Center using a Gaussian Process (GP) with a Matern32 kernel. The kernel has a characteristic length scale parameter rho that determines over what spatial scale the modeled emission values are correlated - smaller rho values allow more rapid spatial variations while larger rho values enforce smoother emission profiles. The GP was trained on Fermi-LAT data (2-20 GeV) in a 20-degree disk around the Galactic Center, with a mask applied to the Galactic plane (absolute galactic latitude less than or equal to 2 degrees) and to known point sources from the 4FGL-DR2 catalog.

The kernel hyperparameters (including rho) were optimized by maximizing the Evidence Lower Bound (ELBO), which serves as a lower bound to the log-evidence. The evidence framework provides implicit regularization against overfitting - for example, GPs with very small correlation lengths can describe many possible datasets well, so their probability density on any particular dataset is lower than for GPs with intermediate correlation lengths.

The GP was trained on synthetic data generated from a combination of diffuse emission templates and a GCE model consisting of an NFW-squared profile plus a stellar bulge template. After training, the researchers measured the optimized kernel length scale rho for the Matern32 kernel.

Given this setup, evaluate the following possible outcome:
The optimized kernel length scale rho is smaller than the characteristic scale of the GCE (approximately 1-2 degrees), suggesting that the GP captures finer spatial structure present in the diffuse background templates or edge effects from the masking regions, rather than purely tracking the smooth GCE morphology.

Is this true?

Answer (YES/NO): NO